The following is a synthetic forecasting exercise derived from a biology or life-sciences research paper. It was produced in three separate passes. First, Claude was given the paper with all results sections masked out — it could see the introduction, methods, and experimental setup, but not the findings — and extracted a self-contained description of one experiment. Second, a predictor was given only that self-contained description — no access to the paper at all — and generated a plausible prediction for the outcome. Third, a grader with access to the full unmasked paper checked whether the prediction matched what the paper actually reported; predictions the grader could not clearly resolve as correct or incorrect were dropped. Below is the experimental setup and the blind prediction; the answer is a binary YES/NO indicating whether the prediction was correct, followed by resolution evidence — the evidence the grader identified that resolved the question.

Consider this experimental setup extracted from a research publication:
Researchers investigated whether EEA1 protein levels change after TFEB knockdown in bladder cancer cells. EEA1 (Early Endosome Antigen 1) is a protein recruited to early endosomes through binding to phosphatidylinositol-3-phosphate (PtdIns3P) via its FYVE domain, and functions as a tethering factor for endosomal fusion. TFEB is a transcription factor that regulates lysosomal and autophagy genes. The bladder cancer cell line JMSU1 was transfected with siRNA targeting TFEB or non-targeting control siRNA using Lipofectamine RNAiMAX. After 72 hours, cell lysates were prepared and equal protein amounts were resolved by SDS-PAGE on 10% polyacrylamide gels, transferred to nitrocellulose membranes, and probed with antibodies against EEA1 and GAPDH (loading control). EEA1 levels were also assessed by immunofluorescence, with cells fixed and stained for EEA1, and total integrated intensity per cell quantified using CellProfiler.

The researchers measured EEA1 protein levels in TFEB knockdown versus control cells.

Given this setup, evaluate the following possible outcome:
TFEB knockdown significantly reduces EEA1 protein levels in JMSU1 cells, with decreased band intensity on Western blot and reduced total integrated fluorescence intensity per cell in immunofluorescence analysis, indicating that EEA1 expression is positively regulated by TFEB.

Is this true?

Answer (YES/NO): NO